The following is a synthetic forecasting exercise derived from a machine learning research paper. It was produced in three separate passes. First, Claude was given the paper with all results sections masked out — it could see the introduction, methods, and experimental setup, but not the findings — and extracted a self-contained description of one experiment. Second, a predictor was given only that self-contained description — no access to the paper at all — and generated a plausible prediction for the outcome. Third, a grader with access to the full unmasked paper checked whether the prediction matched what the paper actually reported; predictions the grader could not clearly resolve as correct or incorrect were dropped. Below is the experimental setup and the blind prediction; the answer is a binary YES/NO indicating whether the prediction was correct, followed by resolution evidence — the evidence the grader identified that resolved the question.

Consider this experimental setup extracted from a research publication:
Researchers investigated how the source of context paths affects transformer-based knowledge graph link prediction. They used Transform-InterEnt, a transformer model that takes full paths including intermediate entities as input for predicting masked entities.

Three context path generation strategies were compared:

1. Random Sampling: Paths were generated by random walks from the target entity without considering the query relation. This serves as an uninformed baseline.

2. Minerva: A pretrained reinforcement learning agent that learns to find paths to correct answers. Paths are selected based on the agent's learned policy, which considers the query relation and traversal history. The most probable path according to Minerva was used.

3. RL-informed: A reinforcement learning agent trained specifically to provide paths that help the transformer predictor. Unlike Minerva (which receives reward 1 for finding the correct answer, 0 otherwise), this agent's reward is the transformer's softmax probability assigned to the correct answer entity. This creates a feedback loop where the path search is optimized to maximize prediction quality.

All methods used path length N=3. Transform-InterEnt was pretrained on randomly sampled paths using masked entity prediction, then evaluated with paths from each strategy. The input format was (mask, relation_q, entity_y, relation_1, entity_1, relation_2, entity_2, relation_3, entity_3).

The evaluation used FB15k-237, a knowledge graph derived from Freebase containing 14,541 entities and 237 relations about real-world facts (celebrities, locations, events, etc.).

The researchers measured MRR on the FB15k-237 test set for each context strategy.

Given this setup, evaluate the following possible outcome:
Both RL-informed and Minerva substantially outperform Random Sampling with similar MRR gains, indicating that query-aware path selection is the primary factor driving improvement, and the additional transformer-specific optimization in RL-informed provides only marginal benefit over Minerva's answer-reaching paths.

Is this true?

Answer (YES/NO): NO